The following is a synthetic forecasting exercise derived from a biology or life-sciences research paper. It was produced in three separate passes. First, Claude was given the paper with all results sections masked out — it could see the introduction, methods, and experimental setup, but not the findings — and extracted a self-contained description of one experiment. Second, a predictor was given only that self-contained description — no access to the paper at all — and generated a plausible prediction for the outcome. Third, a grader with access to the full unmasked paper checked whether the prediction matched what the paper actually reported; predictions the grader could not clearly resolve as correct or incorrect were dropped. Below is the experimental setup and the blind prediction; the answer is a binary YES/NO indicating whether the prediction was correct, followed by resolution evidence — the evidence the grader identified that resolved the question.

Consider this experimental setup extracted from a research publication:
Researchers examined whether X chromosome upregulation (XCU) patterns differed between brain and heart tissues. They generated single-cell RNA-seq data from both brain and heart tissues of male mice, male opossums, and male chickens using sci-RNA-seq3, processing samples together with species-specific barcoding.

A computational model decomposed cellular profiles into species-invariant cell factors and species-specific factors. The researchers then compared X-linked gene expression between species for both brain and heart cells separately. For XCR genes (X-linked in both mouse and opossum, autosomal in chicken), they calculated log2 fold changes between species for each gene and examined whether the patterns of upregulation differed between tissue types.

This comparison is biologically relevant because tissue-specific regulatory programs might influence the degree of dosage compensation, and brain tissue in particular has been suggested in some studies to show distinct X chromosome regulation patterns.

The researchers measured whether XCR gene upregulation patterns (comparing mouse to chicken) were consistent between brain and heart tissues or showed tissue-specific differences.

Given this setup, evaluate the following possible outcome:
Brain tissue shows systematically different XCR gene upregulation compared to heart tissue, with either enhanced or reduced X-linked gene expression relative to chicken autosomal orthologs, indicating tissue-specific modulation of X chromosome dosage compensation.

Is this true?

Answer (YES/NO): NO